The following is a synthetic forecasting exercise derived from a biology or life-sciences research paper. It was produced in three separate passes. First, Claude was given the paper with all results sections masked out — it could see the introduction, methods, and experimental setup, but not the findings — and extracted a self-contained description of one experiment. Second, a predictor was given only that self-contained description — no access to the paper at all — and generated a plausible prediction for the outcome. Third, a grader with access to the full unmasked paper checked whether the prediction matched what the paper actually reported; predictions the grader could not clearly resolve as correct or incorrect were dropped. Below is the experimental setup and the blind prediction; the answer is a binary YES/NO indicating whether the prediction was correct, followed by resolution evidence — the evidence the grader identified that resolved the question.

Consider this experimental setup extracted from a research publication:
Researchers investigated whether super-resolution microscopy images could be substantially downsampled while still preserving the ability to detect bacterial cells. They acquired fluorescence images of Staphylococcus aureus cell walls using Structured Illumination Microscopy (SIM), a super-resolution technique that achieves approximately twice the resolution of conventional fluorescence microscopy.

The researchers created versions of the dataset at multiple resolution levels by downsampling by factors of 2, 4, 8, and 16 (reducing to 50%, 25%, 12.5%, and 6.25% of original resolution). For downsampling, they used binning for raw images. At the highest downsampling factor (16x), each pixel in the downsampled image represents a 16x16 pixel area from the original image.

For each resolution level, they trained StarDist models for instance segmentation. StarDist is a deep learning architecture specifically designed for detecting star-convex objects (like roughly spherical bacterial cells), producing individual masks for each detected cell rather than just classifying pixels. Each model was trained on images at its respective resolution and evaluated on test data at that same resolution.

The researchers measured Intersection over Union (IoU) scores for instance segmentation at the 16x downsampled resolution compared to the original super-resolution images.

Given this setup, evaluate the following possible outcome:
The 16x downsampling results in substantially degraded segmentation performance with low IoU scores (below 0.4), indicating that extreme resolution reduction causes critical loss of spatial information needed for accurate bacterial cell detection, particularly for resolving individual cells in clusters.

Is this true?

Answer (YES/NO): NO